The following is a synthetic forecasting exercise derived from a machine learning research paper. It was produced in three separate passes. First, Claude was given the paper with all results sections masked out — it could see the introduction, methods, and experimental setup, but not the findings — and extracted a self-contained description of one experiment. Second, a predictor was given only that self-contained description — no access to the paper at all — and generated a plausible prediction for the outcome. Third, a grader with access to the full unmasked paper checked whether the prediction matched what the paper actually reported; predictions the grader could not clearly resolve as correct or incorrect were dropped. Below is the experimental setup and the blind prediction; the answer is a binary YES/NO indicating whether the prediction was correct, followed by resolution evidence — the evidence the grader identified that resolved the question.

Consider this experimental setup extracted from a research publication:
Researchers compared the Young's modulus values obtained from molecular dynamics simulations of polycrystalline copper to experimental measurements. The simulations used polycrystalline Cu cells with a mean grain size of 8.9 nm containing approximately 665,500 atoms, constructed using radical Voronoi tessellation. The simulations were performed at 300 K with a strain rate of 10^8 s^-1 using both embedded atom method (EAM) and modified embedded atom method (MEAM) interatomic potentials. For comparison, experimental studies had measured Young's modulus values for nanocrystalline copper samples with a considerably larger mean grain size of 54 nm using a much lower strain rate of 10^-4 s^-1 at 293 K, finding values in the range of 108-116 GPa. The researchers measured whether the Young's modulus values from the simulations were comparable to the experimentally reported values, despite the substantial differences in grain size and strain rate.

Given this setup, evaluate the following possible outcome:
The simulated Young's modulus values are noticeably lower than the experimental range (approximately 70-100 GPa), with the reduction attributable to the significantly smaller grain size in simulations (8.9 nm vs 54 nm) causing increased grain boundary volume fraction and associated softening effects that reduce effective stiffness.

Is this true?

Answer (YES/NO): NO